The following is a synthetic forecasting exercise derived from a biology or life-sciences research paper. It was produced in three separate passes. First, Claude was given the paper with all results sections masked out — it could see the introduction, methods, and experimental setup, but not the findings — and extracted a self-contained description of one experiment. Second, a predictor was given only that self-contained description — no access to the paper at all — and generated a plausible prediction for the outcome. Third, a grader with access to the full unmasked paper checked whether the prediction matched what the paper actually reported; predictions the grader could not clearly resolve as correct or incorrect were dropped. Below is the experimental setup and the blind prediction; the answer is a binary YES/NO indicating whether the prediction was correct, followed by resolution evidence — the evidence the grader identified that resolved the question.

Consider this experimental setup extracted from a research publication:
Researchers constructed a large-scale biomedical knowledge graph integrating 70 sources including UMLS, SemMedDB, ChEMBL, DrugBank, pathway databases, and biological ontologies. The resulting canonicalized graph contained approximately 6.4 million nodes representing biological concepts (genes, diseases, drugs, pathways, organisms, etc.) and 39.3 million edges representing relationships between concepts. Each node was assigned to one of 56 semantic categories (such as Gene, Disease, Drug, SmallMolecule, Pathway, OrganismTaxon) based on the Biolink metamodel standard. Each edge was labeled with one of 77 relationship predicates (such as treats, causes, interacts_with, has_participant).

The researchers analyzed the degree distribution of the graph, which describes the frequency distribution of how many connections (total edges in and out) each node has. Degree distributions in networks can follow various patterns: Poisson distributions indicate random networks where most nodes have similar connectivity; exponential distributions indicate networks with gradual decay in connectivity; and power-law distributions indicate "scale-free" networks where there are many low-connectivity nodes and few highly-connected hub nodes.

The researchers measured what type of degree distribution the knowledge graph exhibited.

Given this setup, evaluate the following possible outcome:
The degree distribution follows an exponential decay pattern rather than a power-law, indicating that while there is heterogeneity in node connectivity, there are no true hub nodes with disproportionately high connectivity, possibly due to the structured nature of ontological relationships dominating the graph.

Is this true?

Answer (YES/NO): NO